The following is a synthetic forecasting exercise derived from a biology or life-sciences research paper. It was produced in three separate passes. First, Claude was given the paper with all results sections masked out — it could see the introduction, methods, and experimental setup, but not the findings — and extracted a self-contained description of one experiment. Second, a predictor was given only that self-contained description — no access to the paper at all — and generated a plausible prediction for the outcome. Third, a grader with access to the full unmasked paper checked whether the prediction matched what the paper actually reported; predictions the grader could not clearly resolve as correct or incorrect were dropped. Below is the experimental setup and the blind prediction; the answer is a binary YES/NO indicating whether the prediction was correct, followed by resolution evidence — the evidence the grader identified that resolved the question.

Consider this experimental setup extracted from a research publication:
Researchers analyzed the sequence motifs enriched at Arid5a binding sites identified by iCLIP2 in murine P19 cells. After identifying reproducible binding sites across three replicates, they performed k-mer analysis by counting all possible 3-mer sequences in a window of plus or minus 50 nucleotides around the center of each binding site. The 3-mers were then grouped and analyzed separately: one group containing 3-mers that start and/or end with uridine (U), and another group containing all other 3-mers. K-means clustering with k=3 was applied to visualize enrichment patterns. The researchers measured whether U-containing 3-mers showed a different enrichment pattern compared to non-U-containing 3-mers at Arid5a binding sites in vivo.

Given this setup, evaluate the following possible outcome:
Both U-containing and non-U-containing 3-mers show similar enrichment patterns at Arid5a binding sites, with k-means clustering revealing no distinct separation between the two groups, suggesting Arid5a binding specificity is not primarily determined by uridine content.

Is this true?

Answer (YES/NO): NO